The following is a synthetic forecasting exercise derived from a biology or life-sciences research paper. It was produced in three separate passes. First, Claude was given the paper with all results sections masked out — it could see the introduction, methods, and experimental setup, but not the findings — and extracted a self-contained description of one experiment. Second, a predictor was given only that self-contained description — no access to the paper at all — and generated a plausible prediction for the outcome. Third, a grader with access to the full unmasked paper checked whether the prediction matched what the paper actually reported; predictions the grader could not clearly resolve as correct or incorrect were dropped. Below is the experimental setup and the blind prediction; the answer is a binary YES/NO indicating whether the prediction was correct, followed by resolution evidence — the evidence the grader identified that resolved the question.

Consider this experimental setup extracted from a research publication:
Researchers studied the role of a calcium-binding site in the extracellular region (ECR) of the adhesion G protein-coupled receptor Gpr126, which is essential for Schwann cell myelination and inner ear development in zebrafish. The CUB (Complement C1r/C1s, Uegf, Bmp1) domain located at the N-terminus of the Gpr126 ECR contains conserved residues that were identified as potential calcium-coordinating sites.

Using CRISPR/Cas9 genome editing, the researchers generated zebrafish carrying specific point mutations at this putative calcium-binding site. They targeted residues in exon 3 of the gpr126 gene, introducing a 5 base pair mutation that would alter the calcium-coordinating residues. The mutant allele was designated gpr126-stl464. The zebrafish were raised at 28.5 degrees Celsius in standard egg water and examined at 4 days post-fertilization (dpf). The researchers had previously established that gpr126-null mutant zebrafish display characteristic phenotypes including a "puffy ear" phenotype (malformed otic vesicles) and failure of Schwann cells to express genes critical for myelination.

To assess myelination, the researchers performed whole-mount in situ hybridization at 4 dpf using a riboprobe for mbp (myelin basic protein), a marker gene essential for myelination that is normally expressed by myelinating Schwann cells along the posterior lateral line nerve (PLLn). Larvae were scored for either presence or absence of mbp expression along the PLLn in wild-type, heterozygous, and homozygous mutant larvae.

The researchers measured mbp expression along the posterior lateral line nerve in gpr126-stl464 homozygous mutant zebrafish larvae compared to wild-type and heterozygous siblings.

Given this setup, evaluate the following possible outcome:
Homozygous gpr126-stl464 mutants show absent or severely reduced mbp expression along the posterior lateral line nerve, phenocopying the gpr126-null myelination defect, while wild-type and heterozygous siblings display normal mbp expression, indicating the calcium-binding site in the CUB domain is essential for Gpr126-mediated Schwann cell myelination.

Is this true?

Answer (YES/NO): YES